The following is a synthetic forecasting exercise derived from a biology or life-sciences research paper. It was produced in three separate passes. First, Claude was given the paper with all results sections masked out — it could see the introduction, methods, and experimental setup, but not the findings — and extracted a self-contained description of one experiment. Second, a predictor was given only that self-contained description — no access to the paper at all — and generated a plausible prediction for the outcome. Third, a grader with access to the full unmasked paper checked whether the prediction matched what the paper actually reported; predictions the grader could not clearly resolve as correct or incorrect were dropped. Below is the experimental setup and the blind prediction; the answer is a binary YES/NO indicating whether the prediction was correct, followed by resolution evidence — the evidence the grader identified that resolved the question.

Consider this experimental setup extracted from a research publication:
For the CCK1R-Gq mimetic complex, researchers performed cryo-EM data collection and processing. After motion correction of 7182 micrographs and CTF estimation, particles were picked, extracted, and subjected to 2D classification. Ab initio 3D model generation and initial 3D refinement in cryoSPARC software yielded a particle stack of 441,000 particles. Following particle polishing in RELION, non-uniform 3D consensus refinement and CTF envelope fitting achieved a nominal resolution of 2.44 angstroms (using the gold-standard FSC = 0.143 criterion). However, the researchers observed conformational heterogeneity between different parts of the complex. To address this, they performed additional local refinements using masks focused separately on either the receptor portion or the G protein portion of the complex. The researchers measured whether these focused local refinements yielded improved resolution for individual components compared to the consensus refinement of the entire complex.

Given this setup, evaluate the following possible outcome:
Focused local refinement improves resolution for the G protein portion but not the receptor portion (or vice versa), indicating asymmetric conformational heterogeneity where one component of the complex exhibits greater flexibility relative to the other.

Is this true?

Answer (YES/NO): YES